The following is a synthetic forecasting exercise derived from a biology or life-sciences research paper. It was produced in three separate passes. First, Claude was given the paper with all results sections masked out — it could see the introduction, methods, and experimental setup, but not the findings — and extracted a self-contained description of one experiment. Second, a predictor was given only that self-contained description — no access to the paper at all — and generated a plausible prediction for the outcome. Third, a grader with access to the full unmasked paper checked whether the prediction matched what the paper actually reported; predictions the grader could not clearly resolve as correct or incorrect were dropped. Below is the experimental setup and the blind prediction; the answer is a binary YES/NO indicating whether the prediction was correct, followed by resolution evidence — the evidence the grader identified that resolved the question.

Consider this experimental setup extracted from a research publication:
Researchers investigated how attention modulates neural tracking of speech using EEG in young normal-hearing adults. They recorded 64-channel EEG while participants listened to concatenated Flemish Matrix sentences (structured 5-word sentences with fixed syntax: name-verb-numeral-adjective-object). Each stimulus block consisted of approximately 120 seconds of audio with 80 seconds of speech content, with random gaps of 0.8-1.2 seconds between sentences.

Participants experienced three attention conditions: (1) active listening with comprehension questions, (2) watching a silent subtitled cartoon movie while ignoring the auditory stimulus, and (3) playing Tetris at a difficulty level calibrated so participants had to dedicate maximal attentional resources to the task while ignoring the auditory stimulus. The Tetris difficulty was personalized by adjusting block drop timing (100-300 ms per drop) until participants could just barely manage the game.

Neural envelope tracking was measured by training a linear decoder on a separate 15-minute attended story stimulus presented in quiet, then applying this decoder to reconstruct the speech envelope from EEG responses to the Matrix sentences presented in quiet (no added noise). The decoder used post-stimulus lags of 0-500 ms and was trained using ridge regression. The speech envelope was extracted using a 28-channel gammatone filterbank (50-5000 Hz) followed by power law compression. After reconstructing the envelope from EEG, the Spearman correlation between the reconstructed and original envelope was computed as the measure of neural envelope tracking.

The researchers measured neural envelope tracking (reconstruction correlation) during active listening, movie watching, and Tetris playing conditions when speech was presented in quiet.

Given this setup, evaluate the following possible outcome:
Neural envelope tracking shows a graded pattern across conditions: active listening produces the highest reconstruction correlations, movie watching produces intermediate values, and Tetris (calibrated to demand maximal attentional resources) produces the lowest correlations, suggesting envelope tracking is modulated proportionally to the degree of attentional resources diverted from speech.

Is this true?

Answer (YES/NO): NO